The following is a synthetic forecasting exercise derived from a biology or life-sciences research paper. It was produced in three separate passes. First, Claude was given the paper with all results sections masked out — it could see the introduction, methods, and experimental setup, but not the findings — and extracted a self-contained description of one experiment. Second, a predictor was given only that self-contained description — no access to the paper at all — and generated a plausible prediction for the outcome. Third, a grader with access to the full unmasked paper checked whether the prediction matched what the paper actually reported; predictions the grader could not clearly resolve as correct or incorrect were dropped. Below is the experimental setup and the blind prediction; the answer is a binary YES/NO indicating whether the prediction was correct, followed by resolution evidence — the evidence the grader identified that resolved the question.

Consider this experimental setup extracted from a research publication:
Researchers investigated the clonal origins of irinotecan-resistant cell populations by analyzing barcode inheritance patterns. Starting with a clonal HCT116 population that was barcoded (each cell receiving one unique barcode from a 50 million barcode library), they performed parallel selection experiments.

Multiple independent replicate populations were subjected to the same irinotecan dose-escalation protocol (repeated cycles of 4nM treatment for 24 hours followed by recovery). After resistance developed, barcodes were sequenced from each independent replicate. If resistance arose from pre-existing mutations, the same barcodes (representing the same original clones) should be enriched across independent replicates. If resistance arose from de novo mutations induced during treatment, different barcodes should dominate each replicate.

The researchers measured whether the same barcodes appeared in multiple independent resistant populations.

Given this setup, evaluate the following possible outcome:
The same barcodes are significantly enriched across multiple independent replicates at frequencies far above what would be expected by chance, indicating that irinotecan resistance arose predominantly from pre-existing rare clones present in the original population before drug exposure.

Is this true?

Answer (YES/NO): NO